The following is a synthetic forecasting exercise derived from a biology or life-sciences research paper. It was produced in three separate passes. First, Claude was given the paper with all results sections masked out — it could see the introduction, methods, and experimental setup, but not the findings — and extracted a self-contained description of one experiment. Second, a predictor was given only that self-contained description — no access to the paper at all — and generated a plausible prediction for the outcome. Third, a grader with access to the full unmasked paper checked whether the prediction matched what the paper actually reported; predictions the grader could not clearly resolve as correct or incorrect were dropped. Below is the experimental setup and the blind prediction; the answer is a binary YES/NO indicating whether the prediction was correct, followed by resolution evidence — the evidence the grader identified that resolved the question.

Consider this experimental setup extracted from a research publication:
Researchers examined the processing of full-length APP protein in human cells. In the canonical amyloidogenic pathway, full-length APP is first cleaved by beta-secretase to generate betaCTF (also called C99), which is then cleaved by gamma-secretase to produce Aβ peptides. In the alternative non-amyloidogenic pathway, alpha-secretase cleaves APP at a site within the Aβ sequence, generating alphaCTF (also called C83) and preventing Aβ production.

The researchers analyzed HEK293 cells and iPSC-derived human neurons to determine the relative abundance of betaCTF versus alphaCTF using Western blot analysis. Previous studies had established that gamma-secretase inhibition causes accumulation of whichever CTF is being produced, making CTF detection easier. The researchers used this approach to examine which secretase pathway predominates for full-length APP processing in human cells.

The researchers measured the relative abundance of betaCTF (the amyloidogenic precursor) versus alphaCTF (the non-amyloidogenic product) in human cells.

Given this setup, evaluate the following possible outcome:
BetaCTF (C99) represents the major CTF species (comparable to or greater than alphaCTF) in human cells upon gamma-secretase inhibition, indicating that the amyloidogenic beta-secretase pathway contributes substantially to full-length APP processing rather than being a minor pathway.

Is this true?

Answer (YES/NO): NO